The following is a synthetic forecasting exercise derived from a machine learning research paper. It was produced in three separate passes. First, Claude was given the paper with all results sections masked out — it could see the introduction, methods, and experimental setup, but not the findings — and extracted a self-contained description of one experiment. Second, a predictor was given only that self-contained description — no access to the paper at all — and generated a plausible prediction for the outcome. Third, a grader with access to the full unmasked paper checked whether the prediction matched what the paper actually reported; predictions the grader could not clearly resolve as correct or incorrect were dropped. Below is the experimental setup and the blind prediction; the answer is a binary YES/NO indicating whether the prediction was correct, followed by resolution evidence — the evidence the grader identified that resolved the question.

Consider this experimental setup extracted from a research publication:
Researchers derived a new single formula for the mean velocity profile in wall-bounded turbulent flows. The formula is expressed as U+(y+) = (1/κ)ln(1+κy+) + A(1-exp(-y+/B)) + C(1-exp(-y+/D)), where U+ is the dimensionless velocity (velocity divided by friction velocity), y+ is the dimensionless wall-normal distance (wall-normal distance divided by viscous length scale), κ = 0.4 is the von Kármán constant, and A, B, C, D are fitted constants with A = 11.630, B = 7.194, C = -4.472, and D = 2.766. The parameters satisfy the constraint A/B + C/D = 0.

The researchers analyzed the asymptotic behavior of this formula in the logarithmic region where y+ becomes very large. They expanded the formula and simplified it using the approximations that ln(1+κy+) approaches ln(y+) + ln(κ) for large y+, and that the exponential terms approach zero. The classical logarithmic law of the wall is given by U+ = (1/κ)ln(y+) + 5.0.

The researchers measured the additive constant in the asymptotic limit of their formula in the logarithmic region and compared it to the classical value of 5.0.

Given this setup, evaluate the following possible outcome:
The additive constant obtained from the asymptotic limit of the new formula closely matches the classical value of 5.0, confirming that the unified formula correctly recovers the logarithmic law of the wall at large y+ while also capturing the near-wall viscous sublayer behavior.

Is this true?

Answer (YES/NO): NO